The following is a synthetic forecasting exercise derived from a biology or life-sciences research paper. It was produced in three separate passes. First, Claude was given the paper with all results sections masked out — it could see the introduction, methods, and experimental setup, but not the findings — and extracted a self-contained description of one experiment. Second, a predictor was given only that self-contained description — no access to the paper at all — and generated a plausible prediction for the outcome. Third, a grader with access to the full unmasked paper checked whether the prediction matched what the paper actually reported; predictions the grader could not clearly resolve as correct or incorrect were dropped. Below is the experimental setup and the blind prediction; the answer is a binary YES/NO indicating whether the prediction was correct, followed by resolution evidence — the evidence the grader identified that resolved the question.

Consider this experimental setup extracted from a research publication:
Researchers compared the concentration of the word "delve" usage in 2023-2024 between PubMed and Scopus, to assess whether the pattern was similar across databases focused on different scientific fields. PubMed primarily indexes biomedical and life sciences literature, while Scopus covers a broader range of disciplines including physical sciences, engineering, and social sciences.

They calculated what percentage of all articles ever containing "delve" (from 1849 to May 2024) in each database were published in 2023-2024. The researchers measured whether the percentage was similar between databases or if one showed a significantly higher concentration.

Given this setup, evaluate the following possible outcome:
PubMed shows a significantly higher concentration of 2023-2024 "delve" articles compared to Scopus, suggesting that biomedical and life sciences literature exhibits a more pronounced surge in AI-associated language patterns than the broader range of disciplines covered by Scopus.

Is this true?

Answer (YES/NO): NO